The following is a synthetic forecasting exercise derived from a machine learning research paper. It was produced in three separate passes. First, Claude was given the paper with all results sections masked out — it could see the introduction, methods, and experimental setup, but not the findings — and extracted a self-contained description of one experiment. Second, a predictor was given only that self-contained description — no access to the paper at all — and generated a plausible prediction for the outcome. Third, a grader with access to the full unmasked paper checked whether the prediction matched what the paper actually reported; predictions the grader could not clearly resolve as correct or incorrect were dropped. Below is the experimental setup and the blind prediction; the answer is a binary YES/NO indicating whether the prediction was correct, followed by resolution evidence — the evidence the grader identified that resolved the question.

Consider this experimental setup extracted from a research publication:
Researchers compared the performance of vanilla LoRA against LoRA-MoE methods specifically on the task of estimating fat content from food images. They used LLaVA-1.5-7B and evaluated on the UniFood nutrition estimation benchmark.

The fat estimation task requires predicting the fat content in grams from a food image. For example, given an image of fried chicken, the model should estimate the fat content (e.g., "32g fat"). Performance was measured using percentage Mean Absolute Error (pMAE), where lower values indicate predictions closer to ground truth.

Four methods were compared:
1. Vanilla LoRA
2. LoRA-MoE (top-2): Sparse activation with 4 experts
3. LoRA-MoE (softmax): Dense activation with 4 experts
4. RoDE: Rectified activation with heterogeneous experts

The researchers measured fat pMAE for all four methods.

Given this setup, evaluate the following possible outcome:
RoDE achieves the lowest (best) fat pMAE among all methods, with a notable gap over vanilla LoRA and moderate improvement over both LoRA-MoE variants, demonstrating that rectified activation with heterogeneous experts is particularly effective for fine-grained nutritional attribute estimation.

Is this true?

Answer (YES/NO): NO